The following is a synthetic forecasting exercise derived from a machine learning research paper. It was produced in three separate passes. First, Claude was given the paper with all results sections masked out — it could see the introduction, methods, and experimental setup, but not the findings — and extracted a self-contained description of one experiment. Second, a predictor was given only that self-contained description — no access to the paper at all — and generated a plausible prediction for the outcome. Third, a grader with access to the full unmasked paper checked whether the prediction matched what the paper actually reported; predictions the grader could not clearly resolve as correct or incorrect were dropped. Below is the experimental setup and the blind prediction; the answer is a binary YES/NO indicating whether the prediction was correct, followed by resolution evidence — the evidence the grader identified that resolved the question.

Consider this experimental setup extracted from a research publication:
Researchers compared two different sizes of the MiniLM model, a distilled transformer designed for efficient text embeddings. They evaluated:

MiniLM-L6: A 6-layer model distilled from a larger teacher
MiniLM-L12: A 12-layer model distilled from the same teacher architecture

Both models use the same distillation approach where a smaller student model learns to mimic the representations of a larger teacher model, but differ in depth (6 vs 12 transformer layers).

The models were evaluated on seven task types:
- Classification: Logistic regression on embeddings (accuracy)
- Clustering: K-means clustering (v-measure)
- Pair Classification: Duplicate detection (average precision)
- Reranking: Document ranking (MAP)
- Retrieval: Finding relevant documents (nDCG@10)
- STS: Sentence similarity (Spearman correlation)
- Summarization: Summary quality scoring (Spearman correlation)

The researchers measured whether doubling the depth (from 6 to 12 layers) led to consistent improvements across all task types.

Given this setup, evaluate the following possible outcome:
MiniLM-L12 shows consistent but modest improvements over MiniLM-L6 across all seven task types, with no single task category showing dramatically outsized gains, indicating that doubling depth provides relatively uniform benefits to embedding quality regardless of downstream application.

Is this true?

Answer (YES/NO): NO